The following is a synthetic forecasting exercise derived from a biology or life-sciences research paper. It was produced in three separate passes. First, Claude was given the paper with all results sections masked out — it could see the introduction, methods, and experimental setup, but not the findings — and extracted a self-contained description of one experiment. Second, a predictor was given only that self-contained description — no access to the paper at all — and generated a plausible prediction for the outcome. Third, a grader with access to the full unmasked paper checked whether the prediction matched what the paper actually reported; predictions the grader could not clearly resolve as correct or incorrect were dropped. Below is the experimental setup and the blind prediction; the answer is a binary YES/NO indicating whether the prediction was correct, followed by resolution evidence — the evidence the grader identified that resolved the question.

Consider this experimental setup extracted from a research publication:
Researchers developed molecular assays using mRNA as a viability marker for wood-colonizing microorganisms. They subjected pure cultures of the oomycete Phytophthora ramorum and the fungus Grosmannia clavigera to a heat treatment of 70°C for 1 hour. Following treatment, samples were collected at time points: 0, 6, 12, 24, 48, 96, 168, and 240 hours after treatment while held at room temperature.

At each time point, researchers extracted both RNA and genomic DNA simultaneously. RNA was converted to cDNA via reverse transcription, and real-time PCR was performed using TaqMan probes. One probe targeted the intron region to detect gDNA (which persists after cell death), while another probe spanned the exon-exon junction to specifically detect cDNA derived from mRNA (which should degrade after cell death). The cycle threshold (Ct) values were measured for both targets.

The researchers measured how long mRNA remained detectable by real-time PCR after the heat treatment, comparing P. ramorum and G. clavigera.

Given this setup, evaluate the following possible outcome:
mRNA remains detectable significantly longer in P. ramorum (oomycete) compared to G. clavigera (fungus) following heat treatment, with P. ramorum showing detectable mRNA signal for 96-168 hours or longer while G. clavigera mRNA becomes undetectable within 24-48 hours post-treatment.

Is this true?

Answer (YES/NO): NO